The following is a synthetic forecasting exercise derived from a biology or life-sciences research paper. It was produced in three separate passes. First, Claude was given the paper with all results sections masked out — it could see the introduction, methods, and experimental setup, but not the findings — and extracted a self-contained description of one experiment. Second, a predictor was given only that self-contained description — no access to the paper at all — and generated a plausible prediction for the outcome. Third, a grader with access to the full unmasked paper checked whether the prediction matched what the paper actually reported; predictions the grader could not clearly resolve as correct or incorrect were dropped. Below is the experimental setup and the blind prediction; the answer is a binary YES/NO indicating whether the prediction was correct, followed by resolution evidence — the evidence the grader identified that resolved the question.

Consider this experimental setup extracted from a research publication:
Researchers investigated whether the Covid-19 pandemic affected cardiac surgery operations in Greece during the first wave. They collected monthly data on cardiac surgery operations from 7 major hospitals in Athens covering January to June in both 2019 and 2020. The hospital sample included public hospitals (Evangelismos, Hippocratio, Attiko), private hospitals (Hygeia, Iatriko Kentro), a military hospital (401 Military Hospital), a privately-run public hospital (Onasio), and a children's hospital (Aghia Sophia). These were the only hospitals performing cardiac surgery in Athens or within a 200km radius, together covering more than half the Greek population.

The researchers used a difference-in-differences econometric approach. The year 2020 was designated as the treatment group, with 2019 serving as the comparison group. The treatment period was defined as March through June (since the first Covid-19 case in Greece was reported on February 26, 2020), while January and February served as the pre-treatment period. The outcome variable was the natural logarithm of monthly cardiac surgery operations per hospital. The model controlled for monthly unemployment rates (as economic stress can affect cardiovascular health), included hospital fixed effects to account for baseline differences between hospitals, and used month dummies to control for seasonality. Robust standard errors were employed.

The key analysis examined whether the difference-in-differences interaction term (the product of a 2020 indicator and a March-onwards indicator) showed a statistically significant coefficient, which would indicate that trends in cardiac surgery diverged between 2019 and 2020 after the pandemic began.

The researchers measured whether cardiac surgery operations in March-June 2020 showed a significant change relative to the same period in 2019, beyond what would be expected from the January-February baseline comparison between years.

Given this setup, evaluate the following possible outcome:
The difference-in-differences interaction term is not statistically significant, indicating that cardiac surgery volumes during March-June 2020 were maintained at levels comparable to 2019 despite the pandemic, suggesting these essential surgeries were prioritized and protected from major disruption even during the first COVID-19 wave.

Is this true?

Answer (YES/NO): NO